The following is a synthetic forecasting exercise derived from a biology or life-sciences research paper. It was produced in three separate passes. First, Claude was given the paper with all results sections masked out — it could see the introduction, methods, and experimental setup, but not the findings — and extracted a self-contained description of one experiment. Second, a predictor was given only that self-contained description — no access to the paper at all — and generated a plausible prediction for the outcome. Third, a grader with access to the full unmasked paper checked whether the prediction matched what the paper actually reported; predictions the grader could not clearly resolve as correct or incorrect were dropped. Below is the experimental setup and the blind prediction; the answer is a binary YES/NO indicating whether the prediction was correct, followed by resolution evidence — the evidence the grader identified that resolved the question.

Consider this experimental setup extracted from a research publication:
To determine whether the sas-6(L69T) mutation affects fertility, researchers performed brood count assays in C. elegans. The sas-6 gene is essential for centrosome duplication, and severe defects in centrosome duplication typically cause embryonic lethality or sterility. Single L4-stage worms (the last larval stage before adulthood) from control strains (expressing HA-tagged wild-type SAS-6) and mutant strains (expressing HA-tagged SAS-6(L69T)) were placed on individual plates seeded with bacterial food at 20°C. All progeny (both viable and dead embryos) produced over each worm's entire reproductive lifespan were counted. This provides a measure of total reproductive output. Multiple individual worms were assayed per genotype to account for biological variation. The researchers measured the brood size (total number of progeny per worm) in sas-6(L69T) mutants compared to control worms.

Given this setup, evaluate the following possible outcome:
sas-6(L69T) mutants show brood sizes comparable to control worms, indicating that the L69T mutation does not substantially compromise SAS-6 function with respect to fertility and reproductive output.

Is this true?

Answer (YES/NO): YES